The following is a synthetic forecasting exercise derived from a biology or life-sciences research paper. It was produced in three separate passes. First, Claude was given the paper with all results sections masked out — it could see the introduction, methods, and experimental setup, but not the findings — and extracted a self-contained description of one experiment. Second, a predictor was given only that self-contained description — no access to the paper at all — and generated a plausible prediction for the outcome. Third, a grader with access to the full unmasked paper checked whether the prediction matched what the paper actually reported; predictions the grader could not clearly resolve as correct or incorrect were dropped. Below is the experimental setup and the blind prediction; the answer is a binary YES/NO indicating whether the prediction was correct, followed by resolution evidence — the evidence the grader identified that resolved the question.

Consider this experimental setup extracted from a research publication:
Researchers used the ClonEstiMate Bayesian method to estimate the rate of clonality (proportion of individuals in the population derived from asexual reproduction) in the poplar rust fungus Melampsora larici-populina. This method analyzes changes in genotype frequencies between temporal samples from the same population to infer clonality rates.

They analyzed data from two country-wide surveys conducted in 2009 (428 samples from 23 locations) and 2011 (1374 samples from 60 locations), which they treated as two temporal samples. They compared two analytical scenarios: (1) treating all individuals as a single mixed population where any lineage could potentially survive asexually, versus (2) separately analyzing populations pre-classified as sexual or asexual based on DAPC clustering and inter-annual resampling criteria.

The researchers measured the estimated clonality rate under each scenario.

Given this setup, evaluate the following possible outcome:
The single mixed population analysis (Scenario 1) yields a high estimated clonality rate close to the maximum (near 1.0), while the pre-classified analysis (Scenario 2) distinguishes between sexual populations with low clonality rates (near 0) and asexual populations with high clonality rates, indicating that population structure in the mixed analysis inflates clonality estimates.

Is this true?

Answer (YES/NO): NO